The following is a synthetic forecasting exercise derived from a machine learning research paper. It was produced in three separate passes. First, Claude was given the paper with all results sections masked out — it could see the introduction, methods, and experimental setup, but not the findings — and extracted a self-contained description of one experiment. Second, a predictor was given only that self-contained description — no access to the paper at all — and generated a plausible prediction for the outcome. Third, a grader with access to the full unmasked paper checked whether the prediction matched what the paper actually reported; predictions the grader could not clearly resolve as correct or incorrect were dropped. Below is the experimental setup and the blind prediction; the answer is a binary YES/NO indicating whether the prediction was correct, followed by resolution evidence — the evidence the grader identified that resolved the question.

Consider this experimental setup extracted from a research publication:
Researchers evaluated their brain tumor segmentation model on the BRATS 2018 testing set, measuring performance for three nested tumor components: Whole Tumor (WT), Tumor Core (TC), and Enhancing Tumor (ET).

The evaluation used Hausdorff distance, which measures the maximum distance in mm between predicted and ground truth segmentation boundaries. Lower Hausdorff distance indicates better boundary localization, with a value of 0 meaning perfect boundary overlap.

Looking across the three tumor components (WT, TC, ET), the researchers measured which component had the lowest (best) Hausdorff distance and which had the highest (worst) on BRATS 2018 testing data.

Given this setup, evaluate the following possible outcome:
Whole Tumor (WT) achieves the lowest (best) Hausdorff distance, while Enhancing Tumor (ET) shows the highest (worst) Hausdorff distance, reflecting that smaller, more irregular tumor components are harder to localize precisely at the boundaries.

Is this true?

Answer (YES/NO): NO